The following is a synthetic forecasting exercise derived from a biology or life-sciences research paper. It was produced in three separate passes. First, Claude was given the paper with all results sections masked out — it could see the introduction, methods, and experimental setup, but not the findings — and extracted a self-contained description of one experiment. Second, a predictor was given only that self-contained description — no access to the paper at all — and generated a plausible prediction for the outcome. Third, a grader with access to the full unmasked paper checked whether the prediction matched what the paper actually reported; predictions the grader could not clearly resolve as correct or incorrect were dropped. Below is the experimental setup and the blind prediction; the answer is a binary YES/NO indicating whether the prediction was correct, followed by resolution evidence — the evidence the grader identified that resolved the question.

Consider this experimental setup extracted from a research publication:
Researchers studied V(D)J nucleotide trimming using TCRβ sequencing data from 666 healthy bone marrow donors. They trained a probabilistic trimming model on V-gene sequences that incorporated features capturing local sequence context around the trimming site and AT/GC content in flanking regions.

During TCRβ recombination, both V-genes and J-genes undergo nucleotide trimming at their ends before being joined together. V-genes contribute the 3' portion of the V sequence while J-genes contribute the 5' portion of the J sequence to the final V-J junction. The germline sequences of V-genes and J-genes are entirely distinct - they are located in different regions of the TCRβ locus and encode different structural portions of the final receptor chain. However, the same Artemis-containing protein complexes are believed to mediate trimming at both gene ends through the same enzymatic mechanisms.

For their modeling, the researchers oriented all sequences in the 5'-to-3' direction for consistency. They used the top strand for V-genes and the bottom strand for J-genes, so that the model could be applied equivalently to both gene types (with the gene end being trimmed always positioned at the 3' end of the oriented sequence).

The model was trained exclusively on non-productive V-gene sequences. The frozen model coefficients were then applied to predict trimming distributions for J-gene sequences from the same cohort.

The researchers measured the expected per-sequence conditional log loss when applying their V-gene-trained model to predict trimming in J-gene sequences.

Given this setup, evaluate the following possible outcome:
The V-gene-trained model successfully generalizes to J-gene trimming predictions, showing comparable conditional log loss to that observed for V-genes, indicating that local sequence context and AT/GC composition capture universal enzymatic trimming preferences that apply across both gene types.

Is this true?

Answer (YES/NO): YES